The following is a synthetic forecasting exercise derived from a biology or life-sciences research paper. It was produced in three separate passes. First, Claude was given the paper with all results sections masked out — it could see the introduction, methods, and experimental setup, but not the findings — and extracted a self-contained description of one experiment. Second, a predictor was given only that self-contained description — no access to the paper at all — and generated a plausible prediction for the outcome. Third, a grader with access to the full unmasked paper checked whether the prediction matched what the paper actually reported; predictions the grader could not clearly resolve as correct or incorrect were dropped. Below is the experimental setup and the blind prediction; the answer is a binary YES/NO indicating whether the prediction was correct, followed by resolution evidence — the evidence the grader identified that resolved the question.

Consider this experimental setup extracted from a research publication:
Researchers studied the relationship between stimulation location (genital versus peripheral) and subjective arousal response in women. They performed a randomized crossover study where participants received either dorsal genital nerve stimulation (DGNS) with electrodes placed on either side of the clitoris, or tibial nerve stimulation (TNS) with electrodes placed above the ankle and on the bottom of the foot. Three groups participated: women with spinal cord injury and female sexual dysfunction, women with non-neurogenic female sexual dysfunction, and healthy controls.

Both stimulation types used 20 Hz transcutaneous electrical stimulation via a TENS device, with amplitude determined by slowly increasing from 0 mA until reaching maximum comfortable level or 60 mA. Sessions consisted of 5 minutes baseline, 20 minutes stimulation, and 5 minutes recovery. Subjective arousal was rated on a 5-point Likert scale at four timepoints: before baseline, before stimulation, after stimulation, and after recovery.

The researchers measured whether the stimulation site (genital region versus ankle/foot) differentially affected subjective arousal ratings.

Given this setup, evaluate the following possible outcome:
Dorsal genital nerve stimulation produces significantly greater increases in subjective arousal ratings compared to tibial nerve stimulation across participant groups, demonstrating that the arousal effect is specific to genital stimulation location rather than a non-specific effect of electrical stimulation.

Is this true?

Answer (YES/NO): YES